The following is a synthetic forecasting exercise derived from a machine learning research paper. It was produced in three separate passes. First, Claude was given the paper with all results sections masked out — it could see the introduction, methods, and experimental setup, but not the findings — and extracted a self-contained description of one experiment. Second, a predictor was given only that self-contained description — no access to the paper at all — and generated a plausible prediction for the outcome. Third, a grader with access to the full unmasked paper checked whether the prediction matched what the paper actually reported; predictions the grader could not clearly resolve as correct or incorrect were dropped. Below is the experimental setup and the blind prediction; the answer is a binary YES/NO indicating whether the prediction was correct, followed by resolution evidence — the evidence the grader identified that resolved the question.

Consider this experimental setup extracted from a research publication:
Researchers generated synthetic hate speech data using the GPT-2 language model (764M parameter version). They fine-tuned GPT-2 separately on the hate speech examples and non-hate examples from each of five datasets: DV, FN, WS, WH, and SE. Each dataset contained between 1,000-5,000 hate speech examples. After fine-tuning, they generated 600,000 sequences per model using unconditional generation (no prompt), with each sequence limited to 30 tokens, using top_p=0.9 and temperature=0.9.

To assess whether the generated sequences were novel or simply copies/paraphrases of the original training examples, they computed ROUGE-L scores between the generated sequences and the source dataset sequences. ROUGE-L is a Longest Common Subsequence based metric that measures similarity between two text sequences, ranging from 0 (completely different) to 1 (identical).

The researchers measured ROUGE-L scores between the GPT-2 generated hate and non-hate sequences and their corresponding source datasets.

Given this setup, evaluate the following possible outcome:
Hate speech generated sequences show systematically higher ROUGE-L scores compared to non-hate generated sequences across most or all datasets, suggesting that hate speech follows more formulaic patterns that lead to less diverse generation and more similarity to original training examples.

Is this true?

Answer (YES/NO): NO